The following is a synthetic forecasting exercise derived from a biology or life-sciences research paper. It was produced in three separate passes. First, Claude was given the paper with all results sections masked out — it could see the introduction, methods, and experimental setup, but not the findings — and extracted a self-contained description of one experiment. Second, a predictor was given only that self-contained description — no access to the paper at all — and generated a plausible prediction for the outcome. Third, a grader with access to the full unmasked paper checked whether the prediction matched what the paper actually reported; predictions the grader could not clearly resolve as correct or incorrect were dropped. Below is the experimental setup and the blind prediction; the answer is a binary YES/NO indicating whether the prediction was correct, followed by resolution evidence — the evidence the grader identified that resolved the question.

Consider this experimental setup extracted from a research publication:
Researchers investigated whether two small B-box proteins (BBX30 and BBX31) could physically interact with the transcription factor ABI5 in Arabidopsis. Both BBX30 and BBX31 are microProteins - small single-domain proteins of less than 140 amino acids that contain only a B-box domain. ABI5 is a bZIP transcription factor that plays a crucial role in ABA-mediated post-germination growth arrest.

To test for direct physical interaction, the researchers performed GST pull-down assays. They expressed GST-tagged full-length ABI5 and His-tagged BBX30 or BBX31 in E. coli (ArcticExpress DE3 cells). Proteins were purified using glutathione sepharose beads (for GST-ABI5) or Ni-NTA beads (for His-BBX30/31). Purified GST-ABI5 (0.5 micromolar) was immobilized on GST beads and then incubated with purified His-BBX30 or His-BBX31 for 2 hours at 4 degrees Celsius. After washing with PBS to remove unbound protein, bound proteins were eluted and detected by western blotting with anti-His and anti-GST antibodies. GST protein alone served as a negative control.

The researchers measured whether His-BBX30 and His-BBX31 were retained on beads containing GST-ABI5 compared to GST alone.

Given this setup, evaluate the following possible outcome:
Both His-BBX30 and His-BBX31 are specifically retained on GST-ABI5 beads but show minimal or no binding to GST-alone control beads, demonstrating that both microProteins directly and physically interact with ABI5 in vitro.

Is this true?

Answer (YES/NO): YES